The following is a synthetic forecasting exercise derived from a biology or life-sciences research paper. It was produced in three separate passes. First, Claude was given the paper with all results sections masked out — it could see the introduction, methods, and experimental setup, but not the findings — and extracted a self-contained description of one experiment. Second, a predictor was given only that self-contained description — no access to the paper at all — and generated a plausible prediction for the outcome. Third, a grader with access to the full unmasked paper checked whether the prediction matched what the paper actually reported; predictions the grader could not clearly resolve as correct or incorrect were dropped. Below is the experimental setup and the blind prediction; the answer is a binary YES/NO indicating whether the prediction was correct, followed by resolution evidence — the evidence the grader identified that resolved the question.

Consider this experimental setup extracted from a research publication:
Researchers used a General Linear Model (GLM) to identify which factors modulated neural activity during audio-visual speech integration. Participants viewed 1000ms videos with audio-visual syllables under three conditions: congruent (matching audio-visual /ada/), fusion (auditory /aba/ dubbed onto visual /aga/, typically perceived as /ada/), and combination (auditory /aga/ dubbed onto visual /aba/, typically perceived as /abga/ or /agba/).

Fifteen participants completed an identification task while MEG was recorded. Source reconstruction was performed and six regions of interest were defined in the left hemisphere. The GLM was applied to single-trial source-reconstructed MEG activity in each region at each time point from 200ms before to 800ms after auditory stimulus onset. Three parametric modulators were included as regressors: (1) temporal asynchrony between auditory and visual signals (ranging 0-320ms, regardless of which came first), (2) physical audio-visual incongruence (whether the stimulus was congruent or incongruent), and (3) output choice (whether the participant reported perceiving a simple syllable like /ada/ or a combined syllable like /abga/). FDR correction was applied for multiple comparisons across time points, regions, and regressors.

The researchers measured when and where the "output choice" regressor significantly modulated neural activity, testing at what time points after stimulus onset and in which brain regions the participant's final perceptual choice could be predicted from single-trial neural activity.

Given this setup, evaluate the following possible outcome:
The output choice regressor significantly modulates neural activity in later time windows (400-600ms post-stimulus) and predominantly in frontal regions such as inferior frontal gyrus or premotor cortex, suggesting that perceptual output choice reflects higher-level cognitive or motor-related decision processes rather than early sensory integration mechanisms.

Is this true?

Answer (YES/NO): NO